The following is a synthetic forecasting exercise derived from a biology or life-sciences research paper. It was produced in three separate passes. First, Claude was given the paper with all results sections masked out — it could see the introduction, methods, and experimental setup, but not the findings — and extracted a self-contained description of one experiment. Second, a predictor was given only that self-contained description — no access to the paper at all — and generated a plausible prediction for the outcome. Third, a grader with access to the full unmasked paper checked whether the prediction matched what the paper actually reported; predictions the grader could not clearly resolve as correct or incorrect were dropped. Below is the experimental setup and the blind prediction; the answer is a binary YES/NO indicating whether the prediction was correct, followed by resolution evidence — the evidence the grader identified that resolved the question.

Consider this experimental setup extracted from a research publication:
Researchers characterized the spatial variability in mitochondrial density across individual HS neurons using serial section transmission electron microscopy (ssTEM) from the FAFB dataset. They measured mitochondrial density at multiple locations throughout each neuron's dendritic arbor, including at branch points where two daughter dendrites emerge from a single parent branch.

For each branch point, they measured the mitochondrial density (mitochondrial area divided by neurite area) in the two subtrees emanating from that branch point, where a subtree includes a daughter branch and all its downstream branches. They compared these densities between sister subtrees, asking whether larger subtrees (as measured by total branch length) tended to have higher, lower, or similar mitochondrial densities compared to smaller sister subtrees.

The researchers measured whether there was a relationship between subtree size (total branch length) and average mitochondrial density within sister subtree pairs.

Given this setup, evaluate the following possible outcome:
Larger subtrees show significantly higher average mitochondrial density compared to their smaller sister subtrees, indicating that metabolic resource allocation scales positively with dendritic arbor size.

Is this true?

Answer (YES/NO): NO